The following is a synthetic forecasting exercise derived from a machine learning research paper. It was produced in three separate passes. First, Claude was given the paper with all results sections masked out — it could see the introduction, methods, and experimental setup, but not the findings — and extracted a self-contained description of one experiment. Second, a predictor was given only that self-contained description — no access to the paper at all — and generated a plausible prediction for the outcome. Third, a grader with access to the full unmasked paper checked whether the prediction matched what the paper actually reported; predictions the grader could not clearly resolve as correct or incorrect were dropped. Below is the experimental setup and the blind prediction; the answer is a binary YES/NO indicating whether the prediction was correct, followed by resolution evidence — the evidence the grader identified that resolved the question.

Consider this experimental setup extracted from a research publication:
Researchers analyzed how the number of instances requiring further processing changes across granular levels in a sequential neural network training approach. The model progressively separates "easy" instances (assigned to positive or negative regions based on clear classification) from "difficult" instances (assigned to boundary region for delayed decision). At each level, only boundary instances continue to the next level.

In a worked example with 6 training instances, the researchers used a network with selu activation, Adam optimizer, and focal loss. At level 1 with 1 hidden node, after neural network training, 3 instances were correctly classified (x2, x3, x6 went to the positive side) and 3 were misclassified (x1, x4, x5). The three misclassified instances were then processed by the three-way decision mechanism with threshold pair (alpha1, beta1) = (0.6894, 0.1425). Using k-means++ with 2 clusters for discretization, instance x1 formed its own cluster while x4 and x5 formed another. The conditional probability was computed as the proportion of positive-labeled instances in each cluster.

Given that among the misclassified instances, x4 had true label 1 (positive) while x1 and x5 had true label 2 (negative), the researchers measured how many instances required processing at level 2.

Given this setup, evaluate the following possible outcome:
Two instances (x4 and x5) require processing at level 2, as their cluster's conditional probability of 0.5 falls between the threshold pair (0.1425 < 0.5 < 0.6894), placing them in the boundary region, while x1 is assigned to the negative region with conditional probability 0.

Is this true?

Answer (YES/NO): YES